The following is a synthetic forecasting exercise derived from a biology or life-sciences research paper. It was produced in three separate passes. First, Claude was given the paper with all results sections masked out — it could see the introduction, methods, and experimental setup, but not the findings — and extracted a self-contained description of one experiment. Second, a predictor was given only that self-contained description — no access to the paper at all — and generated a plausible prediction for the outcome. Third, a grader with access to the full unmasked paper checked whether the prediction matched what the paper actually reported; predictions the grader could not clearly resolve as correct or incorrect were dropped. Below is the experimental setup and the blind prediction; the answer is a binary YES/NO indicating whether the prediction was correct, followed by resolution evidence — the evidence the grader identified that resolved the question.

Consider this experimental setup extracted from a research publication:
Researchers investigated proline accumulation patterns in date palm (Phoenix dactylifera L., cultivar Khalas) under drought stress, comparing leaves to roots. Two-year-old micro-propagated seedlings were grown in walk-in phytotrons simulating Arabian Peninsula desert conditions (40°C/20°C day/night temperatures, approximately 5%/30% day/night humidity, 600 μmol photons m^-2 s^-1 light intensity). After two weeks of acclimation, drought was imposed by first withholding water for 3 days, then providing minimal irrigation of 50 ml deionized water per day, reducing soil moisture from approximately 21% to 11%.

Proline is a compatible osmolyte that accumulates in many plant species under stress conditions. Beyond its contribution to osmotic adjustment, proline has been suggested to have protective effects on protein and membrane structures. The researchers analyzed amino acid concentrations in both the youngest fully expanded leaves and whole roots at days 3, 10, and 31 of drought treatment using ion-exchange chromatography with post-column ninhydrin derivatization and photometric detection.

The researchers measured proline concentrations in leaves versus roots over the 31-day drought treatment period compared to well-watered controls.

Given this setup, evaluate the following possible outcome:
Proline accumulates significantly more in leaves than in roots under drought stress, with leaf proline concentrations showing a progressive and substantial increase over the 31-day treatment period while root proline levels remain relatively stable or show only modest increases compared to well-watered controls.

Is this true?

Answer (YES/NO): NO